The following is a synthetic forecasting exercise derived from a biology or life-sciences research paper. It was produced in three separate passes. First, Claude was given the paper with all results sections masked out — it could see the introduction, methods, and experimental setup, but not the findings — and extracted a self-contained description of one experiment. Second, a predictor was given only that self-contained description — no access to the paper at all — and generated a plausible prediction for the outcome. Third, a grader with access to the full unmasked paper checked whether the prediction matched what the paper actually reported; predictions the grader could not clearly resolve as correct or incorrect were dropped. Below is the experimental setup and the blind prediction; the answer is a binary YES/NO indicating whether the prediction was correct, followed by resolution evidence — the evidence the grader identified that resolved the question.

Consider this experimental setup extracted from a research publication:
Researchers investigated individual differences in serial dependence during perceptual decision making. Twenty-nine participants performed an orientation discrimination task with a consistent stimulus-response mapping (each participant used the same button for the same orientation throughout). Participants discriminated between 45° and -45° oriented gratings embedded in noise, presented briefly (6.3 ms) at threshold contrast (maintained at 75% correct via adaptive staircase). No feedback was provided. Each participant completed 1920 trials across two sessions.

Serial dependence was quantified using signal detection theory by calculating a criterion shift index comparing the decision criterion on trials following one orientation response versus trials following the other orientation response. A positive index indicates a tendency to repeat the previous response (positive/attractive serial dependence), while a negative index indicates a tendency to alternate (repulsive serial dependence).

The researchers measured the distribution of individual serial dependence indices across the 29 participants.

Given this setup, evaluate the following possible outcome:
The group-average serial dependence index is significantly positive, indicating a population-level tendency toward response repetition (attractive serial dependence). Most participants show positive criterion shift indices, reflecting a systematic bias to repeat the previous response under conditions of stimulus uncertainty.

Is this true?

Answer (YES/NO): NO